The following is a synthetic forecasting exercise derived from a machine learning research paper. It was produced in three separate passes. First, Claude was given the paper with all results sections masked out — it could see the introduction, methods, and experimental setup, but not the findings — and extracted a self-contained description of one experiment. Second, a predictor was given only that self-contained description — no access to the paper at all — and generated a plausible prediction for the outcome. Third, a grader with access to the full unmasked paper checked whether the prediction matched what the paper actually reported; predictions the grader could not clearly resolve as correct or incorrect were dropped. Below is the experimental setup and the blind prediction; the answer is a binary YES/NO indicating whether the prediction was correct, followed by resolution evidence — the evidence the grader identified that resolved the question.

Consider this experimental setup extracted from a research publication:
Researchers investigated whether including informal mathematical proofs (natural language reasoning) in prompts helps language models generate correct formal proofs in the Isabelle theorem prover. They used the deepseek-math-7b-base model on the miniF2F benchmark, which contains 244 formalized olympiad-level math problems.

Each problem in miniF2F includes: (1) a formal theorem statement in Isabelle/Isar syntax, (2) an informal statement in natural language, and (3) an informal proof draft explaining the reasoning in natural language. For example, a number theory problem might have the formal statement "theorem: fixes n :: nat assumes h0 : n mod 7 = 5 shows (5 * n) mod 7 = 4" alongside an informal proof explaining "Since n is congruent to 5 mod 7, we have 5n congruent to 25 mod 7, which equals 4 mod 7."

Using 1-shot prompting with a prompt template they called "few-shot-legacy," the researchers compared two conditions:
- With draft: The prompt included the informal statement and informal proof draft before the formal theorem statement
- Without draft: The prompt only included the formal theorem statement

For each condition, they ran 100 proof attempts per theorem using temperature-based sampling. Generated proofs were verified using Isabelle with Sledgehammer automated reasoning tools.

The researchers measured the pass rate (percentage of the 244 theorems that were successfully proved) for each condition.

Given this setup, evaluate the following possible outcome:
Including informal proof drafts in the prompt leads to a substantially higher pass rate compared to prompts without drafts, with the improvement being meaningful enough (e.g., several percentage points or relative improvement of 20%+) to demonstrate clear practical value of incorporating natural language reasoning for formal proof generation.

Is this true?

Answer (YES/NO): NO